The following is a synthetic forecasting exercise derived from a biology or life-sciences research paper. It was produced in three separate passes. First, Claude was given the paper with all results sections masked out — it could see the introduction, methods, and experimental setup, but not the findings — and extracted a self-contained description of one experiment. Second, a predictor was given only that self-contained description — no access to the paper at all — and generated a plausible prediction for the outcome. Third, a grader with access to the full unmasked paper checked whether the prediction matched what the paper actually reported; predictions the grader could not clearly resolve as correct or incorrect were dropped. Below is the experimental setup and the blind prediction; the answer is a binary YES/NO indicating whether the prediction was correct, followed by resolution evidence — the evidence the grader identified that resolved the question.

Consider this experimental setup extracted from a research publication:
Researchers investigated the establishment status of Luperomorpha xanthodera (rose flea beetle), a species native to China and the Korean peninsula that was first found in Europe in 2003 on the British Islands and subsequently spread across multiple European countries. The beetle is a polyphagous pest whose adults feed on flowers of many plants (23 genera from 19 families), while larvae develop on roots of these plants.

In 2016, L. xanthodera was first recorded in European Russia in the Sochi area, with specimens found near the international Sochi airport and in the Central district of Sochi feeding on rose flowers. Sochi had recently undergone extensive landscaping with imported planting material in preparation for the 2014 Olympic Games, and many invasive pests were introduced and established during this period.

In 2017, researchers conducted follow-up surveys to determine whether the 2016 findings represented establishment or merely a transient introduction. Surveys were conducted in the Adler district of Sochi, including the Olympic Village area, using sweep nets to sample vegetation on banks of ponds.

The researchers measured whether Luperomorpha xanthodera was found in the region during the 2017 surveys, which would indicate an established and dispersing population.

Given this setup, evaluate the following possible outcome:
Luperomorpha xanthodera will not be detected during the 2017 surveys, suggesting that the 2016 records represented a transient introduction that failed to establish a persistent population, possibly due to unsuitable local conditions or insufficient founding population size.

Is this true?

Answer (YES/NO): NO